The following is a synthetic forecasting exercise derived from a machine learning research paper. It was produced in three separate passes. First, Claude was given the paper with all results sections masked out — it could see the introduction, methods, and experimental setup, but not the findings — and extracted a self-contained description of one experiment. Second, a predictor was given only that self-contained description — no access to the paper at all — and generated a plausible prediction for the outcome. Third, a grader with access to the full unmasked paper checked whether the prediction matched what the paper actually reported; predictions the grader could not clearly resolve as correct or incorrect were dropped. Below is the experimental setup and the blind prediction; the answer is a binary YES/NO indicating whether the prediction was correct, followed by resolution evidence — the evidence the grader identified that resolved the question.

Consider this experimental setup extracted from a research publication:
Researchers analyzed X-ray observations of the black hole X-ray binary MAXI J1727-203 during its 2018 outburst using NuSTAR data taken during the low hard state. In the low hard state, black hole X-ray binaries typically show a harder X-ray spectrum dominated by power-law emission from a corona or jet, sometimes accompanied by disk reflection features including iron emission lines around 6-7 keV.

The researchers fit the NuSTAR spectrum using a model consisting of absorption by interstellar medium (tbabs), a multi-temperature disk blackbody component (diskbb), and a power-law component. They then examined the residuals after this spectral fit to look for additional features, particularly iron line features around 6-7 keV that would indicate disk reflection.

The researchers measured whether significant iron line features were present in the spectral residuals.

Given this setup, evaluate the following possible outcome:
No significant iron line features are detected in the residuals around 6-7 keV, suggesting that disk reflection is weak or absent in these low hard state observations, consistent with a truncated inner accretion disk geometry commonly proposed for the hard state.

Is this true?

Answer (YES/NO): YES